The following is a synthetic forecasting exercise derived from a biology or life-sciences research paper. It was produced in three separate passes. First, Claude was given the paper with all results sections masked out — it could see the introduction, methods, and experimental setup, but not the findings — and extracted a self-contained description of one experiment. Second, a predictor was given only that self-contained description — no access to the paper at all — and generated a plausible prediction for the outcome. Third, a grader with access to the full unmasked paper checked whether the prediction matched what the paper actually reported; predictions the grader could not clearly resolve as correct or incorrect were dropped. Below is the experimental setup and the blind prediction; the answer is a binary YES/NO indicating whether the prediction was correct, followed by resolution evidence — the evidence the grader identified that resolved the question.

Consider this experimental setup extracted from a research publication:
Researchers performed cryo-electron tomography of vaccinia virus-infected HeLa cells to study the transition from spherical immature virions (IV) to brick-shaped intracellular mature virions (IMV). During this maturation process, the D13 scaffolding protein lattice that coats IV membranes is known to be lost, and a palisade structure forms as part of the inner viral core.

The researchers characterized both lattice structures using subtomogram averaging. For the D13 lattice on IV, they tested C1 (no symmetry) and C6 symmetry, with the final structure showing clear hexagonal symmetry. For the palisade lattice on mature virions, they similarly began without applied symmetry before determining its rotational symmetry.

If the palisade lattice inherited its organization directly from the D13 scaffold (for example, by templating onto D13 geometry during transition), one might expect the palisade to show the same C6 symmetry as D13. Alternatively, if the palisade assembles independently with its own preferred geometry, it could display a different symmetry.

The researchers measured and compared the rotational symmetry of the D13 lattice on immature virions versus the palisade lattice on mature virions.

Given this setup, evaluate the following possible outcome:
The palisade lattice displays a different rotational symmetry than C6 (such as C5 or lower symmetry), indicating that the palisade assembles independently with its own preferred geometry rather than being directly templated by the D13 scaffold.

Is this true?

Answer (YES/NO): YES